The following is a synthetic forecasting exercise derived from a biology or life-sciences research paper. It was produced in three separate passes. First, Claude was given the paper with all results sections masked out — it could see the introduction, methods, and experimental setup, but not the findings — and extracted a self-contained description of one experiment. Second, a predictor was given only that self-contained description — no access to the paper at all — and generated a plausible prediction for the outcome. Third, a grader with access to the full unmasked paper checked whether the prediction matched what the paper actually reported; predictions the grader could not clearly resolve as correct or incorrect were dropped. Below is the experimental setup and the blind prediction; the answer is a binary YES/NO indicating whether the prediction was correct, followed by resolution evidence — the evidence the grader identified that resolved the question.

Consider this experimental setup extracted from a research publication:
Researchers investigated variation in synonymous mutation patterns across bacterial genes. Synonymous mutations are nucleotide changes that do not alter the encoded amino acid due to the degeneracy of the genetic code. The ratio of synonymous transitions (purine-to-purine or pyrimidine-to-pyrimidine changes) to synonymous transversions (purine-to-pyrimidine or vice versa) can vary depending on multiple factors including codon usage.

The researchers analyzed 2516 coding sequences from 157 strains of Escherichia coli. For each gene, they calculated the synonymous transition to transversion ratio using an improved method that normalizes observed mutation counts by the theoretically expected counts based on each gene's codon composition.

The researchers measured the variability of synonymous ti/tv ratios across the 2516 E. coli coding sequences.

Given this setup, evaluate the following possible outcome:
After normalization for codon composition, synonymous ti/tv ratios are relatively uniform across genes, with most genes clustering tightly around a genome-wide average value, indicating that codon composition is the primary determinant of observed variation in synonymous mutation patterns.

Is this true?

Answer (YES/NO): NO